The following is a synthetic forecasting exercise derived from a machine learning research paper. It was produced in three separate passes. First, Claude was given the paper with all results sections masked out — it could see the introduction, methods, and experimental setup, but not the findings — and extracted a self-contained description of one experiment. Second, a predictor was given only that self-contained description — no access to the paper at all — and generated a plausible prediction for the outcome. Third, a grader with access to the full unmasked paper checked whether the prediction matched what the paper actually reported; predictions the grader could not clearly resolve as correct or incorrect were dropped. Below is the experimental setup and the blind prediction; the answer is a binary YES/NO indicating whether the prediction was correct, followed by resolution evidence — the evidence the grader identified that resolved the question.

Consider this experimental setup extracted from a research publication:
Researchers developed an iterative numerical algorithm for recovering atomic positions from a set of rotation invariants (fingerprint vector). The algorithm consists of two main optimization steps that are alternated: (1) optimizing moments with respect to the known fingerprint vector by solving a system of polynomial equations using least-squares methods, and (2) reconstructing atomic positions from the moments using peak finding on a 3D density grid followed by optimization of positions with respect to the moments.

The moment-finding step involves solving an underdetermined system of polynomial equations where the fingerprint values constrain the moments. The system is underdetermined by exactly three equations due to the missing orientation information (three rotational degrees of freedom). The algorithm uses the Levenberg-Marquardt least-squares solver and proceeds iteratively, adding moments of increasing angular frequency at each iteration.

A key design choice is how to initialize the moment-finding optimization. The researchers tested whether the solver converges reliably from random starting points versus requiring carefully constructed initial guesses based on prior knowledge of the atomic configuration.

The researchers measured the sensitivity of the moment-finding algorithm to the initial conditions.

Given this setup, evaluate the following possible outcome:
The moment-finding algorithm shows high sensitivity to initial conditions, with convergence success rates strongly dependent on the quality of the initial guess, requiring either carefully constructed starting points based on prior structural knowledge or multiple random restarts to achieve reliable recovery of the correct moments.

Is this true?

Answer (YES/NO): NO